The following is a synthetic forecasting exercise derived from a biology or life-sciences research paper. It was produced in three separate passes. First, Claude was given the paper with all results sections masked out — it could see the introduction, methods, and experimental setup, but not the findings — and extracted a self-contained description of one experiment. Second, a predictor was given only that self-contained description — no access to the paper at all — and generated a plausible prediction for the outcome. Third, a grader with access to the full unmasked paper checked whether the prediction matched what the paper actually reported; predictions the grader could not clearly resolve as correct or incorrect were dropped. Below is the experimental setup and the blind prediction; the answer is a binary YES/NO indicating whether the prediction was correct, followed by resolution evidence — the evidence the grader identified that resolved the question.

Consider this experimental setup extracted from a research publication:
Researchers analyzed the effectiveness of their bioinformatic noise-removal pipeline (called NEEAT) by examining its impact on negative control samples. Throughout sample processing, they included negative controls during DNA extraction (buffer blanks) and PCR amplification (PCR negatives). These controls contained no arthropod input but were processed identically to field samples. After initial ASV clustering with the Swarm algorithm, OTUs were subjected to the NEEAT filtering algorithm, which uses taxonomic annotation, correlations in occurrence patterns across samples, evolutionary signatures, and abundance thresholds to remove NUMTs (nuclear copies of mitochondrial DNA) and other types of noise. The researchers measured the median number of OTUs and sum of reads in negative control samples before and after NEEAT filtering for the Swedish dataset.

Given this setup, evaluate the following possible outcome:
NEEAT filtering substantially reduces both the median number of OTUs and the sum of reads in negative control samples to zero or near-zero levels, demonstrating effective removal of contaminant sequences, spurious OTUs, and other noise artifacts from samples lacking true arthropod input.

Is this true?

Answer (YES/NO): YES